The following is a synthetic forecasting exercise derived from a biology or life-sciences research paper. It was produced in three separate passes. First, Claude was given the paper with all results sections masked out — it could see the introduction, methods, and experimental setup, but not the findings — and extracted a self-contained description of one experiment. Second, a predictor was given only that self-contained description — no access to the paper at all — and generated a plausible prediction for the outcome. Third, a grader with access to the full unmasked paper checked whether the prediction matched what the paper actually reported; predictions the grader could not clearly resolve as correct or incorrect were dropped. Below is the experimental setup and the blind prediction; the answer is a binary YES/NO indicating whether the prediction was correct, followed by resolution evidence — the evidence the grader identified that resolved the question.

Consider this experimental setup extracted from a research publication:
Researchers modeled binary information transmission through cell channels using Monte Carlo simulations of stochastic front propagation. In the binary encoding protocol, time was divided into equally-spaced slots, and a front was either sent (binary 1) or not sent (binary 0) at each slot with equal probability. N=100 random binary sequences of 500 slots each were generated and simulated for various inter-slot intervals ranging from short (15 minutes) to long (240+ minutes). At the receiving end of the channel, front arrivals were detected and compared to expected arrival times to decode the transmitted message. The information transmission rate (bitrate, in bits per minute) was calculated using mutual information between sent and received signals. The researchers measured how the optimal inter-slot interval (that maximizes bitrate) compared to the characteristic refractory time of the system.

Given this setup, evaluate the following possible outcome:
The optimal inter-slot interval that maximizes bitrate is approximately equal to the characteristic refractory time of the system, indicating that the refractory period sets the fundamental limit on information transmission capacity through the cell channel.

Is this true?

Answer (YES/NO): NO